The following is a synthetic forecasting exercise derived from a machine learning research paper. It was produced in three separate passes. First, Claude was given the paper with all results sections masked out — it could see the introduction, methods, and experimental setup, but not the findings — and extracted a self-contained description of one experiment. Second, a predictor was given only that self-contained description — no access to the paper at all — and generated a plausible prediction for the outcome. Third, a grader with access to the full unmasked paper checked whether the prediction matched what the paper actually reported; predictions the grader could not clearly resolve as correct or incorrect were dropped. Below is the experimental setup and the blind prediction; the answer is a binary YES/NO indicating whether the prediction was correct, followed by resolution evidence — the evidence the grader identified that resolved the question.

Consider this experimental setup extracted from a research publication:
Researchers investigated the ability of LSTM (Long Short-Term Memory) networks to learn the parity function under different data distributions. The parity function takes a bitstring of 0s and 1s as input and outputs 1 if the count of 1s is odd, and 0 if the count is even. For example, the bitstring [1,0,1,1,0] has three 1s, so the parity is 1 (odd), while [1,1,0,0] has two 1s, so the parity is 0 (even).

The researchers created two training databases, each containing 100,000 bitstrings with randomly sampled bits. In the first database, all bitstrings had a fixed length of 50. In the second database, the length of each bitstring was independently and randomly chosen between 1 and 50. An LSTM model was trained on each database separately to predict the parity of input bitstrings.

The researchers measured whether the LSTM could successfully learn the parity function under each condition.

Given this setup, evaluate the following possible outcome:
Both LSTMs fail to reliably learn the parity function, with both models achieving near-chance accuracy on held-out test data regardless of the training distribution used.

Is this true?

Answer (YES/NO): NO